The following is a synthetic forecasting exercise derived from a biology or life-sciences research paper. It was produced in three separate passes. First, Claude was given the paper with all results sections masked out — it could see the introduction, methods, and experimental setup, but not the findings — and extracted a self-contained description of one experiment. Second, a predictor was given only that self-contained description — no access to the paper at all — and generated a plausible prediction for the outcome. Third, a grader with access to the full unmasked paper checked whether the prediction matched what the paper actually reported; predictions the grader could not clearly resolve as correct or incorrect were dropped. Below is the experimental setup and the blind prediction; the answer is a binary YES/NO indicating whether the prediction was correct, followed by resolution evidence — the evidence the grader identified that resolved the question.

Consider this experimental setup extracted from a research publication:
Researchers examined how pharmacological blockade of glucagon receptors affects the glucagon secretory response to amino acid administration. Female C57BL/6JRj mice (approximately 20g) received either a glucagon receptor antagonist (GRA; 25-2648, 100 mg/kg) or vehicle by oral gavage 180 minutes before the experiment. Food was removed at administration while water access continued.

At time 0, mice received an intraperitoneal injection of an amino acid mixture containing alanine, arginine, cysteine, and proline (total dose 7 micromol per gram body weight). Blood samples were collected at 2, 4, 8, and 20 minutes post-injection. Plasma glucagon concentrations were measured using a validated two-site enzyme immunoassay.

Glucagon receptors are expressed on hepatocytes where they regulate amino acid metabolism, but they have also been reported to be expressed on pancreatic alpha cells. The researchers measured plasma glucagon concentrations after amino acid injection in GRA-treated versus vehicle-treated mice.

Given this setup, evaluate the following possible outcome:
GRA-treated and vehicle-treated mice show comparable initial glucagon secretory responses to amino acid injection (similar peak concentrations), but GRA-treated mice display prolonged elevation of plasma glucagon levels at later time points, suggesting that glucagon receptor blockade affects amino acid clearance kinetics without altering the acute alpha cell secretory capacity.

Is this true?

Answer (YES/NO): NO